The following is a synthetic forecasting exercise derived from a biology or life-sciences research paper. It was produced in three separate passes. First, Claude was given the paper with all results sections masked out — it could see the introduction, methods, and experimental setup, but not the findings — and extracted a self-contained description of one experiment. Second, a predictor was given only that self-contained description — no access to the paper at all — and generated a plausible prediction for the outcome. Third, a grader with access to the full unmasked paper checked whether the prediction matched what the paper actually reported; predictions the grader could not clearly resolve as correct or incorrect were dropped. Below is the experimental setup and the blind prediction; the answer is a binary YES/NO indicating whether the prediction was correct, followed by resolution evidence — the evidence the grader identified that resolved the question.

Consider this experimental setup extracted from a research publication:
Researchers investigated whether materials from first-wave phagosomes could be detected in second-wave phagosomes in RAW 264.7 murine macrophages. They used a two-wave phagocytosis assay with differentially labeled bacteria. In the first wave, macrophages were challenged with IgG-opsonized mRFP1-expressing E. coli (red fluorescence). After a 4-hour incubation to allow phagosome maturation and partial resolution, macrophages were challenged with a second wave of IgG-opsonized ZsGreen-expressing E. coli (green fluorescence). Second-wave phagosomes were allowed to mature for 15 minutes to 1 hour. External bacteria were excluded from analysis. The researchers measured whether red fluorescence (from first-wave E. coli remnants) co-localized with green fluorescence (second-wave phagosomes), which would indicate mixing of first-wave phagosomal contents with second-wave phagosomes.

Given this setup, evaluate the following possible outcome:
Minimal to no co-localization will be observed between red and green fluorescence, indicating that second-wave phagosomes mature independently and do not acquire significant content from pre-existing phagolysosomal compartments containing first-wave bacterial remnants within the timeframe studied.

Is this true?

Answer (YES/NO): NO